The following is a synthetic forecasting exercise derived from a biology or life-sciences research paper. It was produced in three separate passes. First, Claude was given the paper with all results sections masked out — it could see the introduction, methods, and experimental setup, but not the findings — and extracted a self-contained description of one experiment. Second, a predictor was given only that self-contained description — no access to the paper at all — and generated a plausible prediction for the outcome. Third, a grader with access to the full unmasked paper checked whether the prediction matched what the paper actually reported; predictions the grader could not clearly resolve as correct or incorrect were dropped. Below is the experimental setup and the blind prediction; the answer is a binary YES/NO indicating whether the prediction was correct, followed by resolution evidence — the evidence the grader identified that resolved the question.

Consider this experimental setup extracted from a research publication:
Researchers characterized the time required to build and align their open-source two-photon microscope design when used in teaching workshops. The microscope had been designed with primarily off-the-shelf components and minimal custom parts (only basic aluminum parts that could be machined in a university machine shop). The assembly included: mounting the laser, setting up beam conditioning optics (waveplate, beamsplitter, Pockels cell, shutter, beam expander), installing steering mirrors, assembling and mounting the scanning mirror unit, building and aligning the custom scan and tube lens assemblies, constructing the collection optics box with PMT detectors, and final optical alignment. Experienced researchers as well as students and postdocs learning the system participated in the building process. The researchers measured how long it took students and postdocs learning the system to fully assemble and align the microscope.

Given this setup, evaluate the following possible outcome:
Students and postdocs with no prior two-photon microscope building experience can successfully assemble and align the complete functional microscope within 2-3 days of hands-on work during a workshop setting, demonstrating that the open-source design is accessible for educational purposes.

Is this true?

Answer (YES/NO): NO